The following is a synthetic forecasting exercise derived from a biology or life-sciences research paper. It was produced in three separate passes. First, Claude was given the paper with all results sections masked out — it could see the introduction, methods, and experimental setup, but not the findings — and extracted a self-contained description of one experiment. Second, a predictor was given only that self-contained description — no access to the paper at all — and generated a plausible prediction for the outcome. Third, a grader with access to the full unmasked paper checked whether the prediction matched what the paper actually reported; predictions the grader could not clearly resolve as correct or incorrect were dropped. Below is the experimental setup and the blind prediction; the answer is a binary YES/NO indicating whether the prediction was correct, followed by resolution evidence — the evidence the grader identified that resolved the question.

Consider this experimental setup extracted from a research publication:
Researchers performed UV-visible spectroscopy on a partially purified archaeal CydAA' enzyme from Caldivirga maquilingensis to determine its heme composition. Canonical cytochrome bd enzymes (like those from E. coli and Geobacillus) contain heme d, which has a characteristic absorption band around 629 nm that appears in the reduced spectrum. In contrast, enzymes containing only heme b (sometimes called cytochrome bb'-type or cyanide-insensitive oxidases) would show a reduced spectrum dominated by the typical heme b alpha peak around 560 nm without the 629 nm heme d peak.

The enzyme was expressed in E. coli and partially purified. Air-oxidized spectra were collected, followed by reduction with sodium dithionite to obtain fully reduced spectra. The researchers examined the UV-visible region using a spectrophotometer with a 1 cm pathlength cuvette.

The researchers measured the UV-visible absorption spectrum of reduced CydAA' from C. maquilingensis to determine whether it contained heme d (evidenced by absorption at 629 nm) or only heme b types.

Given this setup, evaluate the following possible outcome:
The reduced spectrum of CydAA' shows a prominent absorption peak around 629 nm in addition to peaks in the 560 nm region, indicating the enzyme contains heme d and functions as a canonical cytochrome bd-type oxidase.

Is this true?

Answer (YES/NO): NO